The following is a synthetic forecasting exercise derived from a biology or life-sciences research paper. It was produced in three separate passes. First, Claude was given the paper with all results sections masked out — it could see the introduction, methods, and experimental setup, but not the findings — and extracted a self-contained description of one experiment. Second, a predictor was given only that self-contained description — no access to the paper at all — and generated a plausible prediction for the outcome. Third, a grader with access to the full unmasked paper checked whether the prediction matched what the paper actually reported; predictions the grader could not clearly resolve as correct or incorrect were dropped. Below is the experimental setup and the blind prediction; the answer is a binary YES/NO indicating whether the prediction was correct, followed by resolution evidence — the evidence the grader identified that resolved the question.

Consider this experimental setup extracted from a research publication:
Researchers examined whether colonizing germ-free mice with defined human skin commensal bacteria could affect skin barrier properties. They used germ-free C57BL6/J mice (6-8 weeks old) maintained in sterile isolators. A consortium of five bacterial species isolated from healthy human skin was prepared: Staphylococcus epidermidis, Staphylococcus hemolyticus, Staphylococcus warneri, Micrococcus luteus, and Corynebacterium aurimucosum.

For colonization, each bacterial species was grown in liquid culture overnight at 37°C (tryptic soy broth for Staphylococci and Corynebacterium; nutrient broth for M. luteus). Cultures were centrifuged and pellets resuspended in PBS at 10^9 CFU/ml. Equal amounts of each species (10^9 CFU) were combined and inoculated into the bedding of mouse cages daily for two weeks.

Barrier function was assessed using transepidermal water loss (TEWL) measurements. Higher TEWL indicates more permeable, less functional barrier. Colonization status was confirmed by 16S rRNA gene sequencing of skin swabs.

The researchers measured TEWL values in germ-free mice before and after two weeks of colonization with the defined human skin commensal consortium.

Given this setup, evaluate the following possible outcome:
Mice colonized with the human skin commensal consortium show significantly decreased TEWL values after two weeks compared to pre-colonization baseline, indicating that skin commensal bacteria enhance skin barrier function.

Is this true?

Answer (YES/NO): NO